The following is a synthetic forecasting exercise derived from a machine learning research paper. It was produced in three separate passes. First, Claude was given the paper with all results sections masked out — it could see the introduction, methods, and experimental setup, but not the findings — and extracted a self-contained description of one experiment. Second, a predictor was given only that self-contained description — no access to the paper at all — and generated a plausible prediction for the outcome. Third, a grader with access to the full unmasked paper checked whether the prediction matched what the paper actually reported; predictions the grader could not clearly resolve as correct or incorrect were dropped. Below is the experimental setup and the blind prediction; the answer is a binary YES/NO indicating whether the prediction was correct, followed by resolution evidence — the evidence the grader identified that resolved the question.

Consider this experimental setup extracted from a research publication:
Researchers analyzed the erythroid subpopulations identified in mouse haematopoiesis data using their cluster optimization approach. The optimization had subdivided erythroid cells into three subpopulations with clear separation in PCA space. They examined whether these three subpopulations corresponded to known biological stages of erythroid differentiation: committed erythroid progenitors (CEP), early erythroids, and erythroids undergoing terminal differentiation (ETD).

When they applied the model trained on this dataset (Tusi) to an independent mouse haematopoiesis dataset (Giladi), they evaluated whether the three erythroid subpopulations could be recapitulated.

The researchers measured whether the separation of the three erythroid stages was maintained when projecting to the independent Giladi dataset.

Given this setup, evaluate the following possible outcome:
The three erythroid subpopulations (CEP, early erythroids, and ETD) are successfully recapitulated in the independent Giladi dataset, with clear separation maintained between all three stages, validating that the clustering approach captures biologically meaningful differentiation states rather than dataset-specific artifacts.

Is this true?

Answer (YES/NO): YES